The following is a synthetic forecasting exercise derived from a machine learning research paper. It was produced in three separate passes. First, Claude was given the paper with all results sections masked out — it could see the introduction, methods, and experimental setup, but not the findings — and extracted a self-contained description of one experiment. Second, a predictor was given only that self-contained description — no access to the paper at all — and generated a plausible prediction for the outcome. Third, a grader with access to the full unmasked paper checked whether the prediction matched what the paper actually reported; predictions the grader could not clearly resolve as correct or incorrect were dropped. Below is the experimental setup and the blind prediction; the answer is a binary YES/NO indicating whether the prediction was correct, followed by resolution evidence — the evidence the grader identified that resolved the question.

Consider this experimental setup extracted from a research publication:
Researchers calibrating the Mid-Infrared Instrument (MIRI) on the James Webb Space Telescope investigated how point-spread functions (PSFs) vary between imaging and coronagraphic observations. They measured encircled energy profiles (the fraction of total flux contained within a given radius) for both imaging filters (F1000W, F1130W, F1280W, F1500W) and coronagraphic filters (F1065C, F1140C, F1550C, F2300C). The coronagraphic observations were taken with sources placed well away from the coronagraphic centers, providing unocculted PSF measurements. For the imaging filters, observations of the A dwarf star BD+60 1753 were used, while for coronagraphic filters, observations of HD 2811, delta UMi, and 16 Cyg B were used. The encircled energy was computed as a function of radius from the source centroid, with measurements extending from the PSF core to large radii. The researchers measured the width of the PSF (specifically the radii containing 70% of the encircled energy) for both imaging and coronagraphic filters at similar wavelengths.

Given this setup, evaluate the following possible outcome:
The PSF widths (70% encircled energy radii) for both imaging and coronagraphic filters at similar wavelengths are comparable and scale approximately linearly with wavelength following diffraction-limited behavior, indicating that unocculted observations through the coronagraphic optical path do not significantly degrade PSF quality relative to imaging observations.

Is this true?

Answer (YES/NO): NO